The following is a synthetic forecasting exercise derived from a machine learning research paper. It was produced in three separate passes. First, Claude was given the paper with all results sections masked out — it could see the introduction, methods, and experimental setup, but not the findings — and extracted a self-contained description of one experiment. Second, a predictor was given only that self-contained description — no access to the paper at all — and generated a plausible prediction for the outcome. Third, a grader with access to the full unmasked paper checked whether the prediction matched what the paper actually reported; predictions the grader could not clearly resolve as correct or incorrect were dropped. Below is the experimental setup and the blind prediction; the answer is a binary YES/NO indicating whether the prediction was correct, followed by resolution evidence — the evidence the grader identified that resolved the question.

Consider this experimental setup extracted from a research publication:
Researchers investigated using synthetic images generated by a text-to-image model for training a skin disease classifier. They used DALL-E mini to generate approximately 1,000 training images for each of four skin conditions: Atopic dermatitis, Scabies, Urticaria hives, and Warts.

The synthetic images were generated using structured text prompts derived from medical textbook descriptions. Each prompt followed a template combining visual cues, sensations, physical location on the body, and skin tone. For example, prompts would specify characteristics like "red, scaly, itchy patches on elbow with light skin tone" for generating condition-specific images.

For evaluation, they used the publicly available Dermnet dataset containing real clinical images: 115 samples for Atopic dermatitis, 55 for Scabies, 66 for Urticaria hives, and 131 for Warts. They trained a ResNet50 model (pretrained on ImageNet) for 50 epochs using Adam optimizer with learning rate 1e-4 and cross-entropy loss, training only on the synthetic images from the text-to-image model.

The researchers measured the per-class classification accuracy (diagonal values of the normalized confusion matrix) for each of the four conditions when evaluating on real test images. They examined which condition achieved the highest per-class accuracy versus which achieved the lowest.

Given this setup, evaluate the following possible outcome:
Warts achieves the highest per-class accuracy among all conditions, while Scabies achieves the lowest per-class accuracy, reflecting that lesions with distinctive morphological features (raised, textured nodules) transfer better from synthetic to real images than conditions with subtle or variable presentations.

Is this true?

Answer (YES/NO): NO